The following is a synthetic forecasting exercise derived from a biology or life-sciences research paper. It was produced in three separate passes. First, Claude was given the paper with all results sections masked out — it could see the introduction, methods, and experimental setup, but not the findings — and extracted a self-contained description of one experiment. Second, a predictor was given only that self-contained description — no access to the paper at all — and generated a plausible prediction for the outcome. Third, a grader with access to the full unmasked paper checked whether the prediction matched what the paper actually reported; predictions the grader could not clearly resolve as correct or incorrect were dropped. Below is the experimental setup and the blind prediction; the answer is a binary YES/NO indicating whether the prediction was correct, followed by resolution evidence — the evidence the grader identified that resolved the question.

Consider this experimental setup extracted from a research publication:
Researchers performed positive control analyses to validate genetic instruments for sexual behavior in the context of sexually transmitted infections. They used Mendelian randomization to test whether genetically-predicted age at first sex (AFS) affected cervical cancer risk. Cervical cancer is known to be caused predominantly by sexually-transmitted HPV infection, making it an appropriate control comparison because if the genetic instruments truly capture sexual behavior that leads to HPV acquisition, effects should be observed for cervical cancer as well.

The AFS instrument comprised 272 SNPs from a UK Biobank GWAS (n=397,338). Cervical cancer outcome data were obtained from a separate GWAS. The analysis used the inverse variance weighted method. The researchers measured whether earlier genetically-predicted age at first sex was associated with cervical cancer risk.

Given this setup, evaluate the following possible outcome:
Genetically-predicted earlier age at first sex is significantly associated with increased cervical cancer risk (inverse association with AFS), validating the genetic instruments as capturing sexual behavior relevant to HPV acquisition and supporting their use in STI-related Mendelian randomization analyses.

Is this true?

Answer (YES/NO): YES